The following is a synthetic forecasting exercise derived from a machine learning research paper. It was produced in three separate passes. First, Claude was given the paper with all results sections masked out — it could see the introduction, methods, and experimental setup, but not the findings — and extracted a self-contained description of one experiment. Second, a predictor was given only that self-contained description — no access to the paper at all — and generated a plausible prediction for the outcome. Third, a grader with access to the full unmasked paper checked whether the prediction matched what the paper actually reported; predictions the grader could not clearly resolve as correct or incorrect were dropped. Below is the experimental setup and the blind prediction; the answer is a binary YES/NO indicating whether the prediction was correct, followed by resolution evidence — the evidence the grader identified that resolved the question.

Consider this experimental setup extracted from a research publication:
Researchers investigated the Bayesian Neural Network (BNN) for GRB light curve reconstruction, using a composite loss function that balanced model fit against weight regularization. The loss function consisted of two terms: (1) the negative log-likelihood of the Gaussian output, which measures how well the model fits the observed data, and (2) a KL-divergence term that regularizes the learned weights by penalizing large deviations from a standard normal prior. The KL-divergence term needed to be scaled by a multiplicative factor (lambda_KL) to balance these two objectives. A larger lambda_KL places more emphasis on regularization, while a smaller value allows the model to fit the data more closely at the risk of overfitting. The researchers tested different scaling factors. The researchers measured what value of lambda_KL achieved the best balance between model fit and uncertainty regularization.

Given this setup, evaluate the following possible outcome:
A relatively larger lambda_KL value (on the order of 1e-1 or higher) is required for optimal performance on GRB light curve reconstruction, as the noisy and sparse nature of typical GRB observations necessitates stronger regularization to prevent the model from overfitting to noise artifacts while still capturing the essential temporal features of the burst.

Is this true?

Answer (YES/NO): NO